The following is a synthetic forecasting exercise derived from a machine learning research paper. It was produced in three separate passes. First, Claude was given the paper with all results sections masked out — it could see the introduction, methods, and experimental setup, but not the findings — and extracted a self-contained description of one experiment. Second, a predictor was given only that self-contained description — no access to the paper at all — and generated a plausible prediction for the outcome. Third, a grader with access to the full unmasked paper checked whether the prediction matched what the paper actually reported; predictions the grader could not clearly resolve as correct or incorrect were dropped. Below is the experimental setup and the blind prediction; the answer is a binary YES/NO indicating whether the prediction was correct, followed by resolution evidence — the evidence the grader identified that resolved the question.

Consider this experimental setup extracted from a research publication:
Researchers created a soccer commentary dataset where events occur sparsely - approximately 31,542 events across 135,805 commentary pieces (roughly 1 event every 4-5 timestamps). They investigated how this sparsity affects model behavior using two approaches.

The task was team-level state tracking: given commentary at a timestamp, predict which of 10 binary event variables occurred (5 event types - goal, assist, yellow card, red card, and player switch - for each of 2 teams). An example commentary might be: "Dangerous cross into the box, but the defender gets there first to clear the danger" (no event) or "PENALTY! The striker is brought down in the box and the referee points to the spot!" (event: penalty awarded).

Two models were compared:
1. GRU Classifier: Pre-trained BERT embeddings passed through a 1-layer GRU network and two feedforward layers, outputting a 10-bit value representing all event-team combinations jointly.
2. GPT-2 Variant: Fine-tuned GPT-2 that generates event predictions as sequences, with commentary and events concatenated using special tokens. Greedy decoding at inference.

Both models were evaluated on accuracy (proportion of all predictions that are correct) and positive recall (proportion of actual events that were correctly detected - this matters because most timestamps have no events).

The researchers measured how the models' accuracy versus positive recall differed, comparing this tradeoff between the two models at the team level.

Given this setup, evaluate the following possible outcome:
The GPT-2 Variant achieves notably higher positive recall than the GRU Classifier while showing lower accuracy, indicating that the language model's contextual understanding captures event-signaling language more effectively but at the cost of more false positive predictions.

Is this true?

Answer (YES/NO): NO